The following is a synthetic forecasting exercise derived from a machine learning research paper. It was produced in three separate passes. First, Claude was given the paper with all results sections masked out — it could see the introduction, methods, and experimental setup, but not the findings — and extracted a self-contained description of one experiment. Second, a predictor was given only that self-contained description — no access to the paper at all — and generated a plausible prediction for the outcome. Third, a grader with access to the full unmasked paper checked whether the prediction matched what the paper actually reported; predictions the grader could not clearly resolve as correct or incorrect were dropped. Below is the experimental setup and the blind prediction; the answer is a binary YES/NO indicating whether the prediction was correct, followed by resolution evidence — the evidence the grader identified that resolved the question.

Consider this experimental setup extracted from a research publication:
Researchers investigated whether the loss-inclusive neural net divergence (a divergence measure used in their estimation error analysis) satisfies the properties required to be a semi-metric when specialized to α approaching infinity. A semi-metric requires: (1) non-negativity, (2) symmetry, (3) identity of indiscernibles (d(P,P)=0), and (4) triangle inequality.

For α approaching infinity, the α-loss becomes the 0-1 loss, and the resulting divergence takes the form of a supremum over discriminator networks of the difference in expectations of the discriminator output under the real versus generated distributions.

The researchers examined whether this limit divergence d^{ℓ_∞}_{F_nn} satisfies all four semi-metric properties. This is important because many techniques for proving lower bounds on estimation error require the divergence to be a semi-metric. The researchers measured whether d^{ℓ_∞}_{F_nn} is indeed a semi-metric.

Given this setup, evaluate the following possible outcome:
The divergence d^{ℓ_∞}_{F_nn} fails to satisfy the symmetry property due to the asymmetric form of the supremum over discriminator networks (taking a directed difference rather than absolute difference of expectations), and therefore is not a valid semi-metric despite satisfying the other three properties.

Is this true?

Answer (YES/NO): NO